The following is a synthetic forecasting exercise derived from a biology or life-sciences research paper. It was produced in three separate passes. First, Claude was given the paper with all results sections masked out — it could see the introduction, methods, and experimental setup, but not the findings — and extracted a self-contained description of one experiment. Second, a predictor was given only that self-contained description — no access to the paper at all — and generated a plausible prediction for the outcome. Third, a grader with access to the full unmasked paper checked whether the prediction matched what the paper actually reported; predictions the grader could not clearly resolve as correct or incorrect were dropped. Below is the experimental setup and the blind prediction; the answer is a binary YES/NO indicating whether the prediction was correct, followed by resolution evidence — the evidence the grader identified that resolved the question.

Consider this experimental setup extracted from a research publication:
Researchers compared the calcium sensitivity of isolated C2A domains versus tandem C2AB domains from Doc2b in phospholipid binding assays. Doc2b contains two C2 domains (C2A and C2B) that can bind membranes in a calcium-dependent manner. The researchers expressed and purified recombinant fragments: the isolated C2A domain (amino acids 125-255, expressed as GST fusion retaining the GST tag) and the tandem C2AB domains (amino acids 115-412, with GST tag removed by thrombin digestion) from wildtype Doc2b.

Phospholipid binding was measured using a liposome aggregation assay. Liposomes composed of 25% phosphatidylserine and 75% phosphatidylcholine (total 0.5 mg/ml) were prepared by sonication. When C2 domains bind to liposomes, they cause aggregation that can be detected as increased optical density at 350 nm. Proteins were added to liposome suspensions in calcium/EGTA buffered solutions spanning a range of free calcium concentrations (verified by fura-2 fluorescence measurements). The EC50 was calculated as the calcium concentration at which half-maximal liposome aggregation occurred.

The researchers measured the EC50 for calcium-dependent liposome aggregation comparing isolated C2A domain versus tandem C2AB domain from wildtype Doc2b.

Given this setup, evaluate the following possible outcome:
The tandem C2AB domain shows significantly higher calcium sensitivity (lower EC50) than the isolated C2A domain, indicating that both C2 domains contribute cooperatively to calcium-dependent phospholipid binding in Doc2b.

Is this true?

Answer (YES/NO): YES